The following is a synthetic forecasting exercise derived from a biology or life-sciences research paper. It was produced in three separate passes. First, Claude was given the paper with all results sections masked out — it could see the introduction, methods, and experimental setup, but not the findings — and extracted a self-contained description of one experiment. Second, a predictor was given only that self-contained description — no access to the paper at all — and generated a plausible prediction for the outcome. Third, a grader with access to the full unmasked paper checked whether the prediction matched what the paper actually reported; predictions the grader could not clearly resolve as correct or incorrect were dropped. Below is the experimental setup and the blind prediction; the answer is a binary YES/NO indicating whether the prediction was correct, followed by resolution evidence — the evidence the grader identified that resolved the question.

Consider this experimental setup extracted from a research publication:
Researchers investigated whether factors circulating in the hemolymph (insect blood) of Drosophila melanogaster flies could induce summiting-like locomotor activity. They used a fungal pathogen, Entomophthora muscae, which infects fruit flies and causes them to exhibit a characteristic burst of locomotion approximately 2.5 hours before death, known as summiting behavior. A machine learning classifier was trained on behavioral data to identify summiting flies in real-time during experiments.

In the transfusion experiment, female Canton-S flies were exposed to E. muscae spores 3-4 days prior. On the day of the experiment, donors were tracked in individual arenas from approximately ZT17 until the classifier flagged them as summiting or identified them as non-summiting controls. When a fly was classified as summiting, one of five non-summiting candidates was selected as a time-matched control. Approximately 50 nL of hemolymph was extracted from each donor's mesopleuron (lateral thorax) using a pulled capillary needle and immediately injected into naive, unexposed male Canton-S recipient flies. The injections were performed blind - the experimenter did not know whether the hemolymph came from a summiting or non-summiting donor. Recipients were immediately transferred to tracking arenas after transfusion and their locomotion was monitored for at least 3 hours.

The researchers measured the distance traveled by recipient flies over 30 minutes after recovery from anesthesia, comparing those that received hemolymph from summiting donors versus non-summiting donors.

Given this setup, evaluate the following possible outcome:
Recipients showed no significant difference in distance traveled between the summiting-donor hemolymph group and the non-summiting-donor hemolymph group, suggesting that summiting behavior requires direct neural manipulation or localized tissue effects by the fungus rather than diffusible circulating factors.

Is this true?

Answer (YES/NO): NO